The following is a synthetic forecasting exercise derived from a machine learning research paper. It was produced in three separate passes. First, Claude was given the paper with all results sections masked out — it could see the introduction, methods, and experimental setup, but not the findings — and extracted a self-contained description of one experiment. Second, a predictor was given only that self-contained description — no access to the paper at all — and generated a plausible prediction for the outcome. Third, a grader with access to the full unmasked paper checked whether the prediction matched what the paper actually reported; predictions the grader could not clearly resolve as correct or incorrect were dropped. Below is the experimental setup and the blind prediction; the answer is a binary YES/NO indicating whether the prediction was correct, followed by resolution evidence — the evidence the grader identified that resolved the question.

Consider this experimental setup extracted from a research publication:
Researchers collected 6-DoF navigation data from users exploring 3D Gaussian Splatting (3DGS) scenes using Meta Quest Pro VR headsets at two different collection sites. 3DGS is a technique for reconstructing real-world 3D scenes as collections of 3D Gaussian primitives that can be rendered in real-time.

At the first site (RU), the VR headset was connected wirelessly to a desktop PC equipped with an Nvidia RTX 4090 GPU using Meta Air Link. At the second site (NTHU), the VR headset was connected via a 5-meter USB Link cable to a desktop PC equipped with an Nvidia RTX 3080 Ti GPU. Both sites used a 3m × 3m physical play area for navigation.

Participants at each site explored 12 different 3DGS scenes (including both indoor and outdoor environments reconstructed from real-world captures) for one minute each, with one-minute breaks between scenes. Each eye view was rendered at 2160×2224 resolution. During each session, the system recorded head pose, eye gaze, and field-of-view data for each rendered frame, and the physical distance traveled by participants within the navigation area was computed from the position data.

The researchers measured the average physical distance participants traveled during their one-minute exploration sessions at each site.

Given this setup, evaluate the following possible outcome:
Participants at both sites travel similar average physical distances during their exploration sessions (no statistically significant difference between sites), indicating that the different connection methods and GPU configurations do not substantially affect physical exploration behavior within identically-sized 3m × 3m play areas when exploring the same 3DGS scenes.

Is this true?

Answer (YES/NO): NO